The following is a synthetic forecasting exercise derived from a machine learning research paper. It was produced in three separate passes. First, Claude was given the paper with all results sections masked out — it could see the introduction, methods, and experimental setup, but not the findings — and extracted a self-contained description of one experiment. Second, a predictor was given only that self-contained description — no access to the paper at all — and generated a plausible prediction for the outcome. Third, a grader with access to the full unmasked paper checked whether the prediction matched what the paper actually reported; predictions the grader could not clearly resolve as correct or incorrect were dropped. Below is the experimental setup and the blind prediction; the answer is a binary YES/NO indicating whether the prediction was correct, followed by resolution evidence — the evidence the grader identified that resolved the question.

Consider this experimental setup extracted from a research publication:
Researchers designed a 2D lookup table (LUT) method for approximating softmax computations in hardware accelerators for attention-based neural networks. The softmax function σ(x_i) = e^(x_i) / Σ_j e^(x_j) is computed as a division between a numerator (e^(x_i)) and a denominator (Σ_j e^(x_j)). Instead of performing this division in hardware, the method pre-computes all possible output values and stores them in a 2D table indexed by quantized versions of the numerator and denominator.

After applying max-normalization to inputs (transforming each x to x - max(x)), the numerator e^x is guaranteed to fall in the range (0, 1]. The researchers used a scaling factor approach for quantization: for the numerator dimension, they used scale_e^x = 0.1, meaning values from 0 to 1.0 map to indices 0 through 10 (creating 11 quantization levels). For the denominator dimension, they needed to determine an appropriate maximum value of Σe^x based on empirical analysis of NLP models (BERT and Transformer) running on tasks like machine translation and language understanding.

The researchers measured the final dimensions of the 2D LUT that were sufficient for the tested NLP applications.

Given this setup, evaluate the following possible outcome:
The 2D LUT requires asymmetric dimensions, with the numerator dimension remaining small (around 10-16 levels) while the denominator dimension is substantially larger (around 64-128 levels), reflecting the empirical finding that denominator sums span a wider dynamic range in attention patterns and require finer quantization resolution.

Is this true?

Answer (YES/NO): NO